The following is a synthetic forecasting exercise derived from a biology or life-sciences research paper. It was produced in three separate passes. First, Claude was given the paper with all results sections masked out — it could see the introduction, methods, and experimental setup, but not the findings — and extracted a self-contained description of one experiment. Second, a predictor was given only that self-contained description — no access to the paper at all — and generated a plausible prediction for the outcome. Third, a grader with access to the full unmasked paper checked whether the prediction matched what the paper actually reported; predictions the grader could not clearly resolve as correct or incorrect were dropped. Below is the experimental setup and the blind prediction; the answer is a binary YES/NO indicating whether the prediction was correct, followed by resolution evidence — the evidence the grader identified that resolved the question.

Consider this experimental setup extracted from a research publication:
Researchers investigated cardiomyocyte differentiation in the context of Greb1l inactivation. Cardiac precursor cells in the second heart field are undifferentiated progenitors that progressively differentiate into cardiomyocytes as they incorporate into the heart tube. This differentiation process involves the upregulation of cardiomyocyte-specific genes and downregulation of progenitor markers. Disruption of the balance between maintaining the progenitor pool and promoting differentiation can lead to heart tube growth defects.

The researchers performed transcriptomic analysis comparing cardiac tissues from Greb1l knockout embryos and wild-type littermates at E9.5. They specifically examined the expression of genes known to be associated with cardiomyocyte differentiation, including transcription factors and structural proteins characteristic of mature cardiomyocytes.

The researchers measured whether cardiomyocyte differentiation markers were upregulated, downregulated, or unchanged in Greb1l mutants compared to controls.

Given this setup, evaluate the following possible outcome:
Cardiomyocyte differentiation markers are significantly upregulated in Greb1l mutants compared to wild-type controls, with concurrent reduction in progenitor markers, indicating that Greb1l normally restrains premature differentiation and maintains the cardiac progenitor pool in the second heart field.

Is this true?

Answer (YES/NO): YES